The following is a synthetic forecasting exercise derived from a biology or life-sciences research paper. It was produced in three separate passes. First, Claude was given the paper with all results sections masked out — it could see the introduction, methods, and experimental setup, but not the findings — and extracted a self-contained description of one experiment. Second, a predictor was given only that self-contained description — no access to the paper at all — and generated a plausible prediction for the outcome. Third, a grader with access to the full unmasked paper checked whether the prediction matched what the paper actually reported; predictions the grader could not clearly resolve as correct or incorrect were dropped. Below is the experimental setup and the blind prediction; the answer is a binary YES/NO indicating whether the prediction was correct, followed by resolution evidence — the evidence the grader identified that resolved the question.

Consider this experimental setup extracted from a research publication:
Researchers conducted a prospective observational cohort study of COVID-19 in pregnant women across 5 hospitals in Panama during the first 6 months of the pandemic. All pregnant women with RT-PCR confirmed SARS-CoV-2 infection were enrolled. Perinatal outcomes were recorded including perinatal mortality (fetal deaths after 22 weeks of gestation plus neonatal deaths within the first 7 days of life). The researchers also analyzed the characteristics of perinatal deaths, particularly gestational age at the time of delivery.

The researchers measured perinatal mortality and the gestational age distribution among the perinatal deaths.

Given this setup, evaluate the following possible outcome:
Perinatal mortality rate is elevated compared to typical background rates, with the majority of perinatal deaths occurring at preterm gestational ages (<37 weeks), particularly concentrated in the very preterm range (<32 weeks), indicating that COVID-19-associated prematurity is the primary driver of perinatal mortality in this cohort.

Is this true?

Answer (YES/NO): YES